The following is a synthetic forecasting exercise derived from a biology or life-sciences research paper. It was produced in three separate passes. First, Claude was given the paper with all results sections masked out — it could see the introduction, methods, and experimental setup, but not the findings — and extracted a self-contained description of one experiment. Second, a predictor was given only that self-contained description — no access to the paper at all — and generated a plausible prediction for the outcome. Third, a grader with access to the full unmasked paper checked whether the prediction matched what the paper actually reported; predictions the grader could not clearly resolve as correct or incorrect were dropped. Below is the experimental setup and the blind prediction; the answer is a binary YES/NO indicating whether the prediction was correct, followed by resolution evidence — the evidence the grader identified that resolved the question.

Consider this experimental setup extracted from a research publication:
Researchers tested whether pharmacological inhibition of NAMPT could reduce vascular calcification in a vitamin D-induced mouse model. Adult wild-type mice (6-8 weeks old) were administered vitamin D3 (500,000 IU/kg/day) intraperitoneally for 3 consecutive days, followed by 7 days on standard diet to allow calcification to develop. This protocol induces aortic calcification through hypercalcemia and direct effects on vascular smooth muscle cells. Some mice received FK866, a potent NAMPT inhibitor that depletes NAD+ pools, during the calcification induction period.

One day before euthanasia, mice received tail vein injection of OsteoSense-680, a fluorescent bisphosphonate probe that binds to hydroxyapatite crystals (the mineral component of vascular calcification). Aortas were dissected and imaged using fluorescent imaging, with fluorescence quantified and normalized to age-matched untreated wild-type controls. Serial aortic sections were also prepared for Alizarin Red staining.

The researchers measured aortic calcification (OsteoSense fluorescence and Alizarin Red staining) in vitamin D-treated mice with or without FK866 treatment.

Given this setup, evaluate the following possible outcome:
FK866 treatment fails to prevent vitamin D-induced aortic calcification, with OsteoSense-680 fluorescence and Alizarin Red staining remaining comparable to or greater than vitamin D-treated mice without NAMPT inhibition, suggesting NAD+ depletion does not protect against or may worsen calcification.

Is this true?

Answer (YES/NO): NO